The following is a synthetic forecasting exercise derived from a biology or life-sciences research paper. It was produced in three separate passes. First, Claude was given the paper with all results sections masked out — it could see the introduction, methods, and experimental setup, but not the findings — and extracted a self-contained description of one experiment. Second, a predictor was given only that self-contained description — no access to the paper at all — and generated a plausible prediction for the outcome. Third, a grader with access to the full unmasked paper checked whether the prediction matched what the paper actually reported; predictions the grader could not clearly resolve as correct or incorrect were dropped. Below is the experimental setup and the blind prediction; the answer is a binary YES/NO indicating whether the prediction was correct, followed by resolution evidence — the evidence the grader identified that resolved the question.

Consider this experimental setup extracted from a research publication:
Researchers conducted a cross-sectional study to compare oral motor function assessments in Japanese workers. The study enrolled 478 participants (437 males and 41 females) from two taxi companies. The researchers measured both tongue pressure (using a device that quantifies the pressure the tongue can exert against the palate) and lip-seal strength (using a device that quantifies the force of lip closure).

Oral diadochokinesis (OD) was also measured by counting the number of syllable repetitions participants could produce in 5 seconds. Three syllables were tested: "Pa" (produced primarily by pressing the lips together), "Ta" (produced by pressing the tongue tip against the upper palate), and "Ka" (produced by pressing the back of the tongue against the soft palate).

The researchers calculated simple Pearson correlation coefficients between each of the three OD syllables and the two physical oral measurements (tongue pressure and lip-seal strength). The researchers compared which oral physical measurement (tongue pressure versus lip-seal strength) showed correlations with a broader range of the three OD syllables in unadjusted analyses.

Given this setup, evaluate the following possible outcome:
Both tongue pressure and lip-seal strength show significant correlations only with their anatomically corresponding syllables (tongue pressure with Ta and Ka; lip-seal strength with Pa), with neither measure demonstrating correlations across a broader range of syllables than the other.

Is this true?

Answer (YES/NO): NO